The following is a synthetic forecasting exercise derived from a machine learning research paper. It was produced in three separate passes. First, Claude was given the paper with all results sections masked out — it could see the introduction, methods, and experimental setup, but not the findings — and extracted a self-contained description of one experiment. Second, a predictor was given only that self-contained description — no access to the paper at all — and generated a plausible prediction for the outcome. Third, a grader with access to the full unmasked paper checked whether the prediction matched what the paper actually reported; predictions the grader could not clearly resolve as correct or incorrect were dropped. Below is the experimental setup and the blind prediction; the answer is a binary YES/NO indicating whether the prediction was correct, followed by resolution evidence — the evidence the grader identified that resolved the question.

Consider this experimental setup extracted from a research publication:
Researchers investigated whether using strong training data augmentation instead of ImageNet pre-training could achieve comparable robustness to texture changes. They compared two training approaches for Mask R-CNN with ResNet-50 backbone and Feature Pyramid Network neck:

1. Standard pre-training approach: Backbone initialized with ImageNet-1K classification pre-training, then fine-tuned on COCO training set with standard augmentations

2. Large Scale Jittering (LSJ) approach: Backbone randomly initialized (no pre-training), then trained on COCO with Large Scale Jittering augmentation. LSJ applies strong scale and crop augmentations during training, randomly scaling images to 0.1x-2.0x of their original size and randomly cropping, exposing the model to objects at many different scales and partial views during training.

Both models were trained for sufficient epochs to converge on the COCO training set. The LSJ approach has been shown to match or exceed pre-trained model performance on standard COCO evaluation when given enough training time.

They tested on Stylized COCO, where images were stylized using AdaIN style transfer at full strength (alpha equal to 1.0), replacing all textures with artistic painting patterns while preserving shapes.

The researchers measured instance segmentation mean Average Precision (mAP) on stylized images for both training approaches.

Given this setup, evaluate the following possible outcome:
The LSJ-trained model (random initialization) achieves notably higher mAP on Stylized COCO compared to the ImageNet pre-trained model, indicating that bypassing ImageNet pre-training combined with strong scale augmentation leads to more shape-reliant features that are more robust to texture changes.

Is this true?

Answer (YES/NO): NO